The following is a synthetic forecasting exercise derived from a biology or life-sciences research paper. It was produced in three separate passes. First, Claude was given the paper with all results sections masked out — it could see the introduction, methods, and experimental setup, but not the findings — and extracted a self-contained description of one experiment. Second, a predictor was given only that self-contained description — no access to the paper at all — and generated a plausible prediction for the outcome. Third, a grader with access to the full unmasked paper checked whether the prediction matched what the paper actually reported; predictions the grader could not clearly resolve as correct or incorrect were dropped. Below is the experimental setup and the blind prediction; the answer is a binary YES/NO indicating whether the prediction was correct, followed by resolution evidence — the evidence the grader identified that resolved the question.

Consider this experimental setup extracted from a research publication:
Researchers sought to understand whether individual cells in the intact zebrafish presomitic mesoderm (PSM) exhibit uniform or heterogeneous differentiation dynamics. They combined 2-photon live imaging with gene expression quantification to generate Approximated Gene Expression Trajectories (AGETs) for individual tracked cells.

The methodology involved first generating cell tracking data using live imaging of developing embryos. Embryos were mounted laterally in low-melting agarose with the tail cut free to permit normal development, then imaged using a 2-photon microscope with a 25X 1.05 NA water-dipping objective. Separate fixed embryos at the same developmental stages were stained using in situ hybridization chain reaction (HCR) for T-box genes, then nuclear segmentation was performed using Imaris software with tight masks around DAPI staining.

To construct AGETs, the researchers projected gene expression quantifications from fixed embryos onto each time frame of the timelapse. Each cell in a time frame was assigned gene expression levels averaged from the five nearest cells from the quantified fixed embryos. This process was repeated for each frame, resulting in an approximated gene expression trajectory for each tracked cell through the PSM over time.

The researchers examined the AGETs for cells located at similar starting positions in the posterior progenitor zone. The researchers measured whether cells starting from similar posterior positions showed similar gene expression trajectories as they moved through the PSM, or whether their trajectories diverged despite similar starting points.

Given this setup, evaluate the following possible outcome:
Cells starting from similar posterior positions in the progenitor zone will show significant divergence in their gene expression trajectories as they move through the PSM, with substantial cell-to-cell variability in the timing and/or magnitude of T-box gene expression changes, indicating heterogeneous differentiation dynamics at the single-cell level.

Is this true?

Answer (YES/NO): YES